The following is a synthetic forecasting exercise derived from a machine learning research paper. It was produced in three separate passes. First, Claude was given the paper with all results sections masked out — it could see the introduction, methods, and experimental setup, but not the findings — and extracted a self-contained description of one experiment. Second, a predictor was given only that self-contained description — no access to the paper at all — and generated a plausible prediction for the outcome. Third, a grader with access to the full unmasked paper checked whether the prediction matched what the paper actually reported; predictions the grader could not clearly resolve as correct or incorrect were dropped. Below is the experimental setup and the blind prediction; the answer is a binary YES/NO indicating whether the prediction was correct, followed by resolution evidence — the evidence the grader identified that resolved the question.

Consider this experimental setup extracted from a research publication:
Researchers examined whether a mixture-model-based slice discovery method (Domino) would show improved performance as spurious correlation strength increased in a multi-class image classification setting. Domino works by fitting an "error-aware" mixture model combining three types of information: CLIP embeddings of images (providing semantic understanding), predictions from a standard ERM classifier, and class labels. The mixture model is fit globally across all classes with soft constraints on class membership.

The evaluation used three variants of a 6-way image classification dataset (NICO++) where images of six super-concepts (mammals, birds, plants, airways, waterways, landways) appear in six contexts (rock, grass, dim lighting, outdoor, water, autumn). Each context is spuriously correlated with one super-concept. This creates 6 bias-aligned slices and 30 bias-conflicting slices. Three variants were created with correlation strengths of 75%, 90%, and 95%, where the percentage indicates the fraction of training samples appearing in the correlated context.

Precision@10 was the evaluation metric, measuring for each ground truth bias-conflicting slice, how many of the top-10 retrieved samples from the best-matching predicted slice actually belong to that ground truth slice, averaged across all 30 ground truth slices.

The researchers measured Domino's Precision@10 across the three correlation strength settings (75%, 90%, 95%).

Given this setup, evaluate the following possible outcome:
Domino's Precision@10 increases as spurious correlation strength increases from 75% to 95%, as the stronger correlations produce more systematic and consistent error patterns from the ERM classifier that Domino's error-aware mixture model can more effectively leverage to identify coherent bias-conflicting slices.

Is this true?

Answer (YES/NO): YES